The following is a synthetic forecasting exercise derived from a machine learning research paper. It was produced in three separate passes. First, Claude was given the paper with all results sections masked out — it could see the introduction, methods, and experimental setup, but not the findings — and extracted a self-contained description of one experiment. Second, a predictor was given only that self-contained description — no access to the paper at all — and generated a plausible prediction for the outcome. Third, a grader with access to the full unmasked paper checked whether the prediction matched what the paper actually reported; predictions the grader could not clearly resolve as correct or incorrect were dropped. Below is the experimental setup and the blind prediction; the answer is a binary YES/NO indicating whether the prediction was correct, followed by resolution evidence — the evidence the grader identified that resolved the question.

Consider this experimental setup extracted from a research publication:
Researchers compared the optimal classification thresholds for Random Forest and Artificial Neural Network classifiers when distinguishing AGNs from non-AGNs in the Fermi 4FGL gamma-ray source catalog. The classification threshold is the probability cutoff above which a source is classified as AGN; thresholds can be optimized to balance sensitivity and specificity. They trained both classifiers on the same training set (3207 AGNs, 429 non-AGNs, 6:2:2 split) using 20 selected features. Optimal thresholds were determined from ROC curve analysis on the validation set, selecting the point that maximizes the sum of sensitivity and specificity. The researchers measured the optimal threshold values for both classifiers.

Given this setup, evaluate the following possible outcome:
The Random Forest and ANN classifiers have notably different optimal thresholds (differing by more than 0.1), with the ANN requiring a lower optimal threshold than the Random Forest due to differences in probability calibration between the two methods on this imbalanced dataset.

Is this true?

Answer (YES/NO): NO